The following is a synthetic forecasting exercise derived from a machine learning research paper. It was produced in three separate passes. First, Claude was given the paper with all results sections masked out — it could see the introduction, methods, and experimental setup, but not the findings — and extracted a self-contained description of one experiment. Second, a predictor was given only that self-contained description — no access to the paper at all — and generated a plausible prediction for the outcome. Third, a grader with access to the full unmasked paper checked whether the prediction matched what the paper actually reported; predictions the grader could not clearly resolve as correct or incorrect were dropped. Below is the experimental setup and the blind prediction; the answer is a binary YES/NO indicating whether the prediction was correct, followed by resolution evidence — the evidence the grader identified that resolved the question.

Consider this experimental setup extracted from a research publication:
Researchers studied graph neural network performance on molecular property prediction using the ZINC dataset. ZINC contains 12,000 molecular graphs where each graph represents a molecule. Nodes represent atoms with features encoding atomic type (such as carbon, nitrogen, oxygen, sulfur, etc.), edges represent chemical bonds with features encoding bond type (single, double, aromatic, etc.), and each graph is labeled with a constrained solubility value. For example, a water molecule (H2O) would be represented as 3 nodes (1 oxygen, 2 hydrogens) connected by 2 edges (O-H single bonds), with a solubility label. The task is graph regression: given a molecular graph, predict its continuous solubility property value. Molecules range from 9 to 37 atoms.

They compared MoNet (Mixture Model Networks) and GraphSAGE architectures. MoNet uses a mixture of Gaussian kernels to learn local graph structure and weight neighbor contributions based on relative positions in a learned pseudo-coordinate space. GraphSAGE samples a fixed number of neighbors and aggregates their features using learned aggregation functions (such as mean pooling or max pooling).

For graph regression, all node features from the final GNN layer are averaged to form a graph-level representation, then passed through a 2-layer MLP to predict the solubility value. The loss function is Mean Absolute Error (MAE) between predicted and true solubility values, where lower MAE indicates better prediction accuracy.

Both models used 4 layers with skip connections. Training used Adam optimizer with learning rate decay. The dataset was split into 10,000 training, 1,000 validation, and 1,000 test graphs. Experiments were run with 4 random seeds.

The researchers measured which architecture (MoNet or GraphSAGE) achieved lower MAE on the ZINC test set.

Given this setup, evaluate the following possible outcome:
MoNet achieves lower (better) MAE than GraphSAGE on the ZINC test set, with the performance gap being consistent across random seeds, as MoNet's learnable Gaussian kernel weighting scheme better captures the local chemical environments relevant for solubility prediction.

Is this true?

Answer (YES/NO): YES